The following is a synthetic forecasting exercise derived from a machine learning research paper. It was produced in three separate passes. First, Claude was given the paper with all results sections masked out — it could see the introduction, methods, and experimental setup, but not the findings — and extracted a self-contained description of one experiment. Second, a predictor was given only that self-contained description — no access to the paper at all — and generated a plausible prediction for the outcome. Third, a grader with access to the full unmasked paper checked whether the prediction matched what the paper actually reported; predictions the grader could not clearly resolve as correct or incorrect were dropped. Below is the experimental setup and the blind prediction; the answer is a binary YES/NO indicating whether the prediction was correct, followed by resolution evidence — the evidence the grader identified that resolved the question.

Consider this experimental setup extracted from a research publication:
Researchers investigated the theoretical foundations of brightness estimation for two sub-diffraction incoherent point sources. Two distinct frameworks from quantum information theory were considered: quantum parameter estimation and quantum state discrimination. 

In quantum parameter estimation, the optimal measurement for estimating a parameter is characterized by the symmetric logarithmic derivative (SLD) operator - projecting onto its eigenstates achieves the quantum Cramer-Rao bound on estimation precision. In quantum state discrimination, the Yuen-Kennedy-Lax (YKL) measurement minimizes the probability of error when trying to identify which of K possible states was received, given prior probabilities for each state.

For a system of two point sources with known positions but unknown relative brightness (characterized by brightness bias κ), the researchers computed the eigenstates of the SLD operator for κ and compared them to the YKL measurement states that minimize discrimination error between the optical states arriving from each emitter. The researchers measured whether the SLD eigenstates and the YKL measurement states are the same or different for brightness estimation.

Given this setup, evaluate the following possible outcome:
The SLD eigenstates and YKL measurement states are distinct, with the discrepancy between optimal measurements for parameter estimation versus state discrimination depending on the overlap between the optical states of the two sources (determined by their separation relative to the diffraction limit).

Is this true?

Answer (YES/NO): NO